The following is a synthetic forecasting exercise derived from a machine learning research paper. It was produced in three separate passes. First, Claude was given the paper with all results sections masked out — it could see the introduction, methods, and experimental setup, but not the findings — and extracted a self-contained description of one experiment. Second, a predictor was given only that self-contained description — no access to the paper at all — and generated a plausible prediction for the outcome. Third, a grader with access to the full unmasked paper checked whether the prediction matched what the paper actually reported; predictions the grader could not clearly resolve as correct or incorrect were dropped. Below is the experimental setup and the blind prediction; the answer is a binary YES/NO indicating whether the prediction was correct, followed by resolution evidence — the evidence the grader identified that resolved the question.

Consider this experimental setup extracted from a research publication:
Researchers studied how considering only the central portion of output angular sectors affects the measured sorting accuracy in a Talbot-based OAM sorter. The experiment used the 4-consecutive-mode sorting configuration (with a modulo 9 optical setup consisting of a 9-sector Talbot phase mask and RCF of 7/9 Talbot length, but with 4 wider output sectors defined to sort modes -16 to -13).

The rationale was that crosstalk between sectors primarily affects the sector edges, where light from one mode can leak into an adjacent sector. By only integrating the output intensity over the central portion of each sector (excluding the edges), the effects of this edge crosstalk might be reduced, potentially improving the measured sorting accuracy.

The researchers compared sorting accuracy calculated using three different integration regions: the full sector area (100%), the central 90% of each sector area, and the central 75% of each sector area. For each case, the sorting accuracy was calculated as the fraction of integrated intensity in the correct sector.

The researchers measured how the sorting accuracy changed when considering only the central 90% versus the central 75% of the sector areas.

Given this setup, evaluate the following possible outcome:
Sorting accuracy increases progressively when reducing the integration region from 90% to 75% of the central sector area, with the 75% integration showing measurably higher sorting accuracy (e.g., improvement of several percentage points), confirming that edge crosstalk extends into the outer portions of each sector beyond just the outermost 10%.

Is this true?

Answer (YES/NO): NO